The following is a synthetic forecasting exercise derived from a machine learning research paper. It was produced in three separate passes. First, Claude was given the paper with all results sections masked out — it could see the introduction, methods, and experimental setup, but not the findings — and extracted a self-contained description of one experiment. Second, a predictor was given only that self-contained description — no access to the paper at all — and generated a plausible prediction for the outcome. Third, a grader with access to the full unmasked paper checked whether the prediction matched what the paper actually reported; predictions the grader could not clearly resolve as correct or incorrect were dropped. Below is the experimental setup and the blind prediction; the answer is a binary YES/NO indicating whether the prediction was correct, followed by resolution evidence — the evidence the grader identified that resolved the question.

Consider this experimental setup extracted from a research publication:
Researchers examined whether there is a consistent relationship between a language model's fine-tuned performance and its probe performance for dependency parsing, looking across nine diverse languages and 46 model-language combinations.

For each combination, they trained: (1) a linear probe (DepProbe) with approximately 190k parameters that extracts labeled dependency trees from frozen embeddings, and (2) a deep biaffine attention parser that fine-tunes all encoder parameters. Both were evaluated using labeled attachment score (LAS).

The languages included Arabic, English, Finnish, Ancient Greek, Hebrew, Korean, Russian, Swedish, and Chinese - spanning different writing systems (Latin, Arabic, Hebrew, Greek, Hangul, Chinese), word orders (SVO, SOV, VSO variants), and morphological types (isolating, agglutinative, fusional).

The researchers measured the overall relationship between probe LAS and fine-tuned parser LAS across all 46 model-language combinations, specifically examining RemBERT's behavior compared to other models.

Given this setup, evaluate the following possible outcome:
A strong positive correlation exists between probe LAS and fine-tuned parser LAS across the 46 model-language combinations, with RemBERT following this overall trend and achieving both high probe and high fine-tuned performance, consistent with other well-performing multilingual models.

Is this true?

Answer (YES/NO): NO